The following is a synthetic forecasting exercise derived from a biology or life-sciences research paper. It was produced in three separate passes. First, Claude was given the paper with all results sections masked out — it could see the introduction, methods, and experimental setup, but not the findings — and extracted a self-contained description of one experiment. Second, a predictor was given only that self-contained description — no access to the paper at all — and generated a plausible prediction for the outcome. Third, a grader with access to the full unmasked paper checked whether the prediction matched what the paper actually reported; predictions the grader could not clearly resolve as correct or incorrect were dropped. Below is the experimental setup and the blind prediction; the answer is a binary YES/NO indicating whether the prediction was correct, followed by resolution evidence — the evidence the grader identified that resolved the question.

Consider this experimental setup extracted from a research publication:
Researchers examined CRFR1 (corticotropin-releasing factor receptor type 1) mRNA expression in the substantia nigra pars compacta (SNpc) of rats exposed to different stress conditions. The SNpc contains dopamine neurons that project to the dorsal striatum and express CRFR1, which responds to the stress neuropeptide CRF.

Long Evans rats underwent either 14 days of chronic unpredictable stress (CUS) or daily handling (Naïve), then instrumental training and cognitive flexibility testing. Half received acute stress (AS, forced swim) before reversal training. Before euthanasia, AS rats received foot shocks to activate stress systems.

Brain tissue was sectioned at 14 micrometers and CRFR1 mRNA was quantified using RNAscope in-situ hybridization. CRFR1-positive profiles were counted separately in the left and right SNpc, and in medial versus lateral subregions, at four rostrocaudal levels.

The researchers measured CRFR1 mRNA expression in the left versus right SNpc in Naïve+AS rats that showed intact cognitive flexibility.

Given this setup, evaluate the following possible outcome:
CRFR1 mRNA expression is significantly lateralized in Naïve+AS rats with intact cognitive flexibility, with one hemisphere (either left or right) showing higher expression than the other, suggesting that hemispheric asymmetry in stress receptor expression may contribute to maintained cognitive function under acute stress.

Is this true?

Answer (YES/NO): YES